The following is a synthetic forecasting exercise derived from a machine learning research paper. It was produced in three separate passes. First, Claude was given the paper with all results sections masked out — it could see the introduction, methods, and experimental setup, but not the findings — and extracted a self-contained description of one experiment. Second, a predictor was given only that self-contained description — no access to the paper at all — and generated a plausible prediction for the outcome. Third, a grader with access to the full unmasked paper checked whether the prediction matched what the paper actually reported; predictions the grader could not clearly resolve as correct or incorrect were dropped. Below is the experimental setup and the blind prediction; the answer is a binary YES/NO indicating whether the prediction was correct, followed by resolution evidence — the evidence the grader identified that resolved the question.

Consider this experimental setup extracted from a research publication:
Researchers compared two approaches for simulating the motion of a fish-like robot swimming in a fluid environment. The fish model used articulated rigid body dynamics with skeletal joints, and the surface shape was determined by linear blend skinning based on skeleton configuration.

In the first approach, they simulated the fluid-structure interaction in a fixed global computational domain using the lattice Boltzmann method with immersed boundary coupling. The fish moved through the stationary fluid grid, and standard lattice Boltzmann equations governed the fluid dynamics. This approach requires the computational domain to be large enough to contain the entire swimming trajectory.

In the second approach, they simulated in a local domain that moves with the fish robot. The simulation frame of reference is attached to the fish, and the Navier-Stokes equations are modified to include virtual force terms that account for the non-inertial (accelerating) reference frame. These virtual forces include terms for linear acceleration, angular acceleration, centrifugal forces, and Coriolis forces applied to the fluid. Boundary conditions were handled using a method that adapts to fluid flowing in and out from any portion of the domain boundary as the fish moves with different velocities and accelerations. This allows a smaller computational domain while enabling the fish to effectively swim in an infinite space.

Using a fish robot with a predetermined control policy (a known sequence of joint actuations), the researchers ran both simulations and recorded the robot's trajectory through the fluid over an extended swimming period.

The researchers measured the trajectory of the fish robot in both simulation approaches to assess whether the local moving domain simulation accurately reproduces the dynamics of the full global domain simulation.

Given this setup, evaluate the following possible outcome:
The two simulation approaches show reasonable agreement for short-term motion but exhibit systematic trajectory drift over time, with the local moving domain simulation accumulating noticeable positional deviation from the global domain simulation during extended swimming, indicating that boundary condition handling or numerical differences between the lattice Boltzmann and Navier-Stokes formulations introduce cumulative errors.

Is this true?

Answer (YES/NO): NO